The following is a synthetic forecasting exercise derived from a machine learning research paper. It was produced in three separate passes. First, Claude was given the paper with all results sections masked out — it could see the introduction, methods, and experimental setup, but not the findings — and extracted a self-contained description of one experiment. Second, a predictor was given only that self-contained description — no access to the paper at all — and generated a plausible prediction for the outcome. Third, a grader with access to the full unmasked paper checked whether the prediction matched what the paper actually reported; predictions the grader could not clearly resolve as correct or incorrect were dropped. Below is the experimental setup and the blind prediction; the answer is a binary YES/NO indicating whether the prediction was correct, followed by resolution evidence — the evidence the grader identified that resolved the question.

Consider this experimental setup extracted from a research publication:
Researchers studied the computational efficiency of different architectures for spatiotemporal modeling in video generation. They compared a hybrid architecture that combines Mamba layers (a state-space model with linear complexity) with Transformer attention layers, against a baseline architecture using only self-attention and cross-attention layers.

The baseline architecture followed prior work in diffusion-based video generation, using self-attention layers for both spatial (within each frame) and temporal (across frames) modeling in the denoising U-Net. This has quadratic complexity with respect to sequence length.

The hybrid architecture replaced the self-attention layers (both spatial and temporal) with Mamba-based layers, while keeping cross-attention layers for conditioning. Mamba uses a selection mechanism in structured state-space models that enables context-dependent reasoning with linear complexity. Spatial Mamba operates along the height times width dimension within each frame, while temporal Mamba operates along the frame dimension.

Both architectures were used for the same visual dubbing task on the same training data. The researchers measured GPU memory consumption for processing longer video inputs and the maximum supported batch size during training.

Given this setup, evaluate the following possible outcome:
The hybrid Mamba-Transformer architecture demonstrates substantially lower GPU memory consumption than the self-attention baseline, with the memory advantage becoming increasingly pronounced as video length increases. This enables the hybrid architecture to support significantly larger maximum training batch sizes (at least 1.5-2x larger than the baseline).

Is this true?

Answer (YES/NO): NO